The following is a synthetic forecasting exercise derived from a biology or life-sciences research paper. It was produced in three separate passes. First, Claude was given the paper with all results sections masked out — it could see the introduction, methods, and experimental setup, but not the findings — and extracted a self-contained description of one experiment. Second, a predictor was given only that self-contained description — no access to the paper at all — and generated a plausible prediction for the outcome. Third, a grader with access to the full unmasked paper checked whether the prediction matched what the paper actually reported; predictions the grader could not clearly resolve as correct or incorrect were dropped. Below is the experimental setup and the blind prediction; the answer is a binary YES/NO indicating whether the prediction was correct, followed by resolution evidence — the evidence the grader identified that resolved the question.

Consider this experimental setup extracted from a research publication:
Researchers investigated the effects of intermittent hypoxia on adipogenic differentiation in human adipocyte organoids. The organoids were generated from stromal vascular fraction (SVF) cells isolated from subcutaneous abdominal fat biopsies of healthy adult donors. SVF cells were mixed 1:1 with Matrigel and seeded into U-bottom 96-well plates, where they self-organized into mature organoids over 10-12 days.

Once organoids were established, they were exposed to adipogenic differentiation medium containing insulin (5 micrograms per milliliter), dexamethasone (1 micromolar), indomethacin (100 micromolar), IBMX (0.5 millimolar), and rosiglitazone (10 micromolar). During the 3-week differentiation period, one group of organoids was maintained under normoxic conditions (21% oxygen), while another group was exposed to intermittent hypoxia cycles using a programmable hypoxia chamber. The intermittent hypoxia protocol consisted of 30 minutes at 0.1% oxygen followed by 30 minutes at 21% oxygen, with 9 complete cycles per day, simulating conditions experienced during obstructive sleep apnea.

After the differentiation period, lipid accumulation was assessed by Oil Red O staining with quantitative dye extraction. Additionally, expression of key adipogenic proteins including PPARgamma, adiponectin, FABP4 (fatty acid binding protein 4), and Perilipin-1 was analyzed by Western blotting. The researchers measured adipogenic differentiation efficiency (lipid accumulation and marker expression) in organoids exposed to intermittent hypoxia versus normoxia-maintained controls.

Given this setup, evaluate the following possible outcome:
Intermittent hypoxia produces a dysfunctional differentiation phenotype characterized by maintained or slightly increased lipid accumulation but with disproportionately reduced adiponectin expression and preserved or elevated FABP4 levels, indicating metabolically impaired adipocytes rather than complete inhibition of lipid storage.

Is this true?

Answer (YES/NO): NO